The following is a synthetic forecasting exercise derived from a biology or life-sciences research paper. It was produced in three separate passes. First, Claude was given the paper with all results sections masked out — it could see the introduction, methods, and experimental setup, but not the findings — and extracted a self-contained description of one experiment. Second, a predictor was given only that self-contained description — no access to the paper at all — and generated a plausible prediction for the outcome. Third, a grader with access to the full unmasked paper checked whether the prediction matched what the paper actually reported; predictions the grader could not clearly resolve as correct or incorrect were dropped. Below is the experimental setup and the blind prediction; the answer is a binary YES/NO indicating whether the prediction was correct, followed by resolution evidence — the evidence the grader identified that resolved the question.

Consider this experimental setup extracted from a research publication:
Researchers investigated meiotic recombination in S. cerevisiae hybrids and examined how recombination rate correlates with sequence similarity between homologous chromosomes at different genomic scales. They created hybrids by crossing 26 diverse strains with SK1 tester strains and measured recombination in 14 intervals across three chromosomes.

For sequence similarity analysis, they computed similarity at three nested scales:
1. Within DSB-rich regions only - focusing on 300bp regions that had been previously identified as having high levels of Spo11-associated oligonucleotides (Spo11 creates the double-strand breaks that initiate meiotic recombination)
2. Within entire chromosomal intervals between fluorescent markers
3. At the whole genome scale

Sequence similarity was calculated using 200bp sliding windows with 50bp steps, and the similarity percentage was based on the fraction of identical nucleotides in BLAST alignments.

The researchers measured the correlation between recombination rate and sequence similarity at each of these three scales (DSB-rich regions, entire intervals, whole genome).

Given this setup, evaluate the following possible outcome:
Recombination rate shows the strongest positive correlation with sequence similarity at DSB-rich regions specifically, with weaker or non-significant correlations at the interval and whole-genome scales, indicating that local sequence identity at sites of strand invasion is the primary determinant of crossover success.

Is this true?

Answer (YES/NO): NO